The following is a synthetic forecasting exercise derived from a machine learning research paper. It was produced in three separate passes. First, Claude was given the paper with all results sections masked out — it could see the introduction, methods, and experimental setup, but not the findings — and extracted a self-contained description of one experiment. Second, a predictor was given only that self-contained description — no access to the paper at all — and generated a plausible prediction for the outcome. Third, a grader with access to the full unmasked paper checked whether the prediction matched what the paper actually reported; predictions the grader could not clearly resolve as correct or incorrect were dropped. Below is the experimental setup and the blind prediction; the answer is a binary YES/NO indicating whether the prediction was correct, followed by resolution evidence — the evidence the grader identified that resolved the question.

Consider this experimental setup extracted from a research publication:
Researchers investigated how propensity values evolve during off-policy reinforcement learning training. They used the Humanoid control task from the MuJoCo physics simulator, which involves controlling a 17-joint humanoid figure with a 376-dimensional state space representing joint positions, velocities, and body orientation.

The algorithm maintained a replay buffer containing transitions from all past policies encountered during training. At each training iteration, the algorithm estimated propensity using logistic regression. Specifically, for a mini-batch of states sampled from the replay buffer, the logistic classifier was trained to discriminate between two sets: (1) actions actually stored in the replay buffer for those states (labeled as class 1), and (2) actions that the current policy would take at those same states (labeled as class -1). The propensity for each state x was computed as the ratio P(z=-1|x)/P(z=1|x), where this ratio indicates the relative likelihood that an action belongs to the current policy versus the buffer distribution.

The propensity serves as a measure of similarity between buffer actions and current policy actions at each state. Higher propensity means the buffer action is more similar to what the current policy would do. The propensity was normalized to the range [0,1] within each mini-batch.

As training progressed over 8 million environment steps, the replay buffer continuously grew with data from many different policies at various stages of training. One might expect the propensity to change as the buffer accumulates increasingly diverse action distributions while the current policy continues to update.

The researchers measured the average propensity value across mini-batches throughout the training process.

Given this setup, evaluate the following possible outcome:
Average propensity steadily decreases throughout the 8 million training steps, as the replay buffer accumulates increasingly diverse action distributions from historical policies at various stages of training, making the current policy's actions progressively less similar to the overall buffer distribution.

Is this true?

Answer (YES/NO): NO